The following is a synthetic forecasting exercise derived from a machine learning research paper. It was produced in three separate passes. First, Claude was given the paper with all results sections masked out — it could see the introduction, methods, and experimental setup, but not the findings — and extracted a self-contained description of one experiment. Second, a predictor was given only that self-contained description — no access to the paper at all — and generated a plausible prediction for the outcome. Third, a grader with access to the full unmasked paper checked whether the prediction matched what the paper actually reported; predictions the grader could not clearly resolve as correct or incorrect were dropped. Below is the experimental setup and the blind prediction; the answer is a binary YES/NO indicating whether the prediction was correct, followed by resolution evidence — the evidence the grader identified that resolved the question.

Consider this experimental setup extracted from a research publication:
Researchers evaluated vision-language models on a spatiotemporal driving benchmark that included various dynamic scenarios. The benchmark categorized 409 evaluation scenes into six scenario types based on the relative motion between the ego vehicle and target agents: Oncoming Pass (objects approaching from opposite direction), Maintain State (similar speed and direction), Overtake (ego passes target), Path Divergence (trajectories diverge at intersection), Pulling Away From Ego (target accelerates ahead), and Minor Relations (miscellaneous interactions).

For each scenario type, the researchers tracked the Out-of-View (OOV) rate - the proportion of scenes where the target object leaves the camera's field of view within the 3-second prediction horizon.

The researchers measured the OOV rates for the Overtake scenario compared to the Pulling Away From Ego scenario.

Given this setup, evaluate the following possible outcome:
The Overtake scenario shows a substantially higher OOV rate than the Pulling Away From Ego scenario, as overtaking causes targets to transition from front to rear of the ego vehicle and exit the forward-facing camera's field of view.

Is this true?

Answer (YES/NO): YES